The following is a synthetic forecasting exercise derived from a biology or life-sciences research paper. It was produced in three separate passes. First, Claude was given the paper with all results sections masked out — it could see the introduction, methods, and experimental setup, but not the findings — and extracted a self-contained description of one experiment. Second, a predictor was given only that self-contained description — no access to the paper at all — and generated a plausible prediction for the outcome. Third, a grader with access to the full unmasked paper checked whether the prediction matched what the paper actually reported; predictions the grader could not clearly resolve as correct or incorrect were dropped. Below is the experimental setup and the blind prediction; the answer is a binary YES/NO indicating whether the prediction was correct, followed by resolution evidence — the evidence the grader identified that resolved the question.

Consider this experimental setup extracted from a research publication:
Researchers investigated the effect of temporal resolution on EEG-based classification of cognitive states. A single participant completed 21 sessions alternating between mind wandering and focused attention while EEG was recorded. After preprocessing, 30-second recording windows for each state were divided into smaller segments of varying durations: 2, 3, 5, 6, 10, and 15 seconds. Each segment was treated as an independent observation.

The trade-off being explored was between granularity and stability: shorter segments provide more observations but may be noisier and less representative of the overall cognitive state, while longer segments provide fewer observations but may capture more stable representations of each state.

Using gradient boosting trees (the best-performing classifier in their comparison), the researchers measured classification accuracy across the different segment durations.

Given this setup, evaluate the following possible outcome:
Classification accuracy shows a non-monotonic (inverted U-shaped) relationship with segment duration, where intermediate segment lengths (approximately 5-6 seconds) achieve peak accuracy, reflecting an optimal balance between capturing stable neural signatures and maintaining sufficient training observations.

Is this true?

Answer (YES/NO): YES